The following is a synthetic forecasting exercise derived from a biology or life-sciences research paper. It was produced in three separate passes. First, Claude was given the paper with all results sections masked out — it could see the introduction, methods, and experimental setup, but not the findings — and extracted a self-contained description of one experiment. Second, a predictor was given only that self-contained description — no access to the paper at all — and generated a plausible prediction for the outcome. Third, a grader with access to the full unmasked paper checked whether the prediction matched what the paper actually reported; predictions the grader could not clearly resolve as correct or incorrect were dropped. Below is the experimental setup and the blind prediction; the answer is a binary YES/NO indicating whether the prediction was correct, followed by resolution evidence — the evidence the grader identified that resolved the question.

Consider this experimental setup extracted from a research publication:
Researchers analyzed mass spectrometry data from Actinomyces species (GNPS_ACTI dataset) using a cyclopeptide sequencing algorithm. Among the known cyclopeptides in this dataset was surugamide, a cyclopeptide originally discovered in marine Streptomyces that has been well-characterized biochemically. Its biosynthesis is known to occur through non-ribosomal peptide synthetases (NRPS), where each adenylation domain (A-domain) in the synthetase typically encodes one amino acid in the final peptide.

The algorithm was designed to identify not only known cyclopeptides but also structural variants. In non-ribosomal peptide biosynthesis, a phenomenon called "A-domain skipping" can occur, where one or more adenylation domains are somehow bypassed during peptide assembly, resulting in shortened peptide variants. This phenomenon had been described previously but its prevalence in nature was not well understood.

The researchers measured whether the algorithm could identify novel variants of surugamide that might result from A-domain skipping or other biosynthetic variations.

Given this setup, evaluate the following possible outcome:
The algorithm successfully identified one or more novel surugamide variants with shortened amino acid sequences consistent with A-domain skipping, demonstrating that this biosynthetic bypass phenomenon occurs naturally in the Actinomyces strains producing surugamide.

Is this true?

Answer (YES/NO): YES